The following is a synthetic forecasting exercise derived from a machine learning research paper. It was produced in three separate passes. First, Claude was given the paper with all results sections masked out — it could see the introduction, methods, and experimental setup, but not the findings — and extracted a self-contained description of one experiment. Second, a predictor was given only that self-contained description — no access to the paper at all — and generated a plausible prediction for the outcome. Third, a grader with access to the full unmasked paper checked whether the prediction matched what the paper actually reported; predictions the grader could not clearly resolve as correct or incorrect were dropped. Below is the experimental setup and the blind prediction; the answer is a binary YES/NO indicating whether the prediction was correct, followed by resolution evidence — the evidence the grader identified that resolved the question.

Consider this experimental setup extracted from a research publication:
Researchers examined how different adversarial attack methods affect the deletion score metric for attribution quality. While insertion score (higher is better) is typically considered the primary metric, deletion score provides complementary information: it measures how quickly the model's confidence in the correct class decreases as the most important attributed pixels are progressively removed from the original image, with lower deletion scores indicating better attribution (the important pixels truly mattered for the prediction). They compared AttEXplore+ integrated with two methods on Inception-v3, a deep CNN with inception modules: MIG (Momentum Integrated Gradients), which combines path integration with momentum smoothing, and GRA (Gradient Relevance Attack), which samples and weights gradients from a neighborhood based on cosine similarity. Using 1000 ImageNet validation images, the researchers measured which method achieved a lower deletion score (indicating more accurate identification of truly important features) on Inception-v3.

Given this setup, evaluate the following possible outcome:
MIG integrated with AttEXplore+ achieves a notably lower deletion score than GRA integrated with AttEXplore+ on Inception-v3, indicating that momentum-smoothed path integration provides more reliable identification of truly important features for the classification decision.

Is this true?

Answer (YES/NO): NO